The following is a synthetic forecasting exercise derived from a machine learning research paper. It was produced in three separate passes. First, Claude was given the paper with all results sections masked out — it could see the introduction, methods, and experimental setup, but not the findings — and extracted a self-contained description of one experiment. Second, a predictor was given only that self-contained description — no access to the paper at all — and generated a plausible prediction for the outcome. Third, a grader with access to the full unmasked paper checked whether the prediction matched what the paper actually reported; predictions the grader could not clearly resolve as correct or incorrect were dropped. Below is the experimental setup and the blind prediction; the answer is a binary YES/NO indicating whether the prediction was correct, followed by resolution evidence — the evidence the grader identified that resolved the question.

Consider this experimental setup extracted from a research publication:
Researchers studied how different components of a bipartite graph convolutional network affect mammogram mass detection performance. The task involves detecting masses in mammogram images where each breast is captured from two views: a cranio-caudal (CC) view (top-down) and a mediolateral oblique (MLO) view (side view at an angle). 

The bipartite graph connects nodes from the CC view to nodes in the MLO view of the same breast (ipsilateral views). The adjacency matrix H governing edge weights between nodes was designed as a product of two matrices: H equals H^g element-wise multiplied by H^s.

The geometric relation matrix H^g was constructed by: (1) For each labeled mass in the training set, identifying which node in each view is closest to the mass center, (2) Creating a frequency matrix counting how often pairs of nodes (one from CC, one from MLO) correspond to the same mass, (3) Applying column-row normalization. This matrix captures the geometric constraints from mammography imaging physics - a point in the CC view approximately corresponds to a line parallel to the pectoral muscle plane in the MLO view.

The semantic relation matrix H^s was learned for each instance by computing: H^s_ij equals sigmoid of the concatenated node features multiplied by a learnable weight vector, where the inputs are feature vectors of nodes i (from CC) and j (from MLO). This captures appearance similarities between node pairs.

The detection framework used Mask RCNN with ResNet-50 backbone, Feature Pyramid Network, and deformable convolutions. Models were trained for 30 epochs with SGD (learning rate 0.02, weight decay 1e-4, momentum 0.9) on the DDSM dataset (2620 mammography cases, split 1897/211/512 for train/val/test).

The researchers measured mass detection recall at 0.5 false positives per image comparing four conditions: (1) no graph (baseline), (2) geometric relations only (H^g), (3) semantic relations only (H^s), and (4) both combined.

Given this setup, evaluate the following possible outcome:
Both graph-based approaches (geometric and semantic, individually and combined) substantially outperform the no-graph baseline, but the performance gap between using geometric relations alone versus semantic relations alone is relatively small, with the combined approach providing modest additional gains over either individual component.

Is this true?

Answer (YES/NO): YES